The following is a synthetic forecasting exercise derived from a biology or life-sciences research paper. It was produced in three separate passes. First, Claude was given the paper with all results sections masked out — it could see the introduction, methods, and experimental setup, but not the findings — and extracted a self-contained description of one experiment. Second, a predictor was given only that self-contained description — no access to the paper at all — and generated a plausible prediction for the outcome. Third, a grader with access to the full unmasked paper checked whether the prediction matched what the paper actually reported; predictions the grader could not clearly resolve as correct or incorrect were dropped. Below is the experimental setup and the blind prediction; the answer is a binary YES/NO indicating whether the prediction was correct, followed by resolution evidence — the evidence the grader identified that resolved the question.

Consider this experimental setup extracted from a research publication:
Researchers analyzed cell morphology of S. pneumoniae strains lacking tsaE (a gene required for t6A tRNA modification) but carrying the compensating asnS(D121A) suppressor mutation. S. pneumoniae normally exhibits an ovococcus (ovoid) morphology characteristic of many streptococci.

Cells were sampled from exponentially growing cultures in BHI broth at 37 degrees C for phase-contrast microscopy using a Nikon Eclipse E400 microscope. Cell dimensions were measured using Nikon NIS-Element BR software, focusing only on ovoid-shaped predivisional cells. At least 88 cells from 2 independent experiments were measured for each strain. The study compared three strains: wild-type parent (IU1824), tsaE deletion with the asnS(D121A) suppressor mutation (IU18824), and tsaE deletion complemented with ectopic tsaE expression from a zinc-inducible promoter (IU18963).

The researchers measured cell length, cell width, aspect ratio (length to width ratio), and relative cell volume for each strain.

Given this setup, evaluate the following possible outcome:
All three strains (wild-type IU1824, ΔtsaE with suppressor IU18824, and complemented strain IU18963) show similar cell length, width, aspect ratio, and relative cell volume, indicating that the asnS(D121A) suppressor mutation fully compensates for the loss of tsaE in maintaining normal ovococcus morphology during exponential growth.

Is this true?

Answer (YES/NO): NO